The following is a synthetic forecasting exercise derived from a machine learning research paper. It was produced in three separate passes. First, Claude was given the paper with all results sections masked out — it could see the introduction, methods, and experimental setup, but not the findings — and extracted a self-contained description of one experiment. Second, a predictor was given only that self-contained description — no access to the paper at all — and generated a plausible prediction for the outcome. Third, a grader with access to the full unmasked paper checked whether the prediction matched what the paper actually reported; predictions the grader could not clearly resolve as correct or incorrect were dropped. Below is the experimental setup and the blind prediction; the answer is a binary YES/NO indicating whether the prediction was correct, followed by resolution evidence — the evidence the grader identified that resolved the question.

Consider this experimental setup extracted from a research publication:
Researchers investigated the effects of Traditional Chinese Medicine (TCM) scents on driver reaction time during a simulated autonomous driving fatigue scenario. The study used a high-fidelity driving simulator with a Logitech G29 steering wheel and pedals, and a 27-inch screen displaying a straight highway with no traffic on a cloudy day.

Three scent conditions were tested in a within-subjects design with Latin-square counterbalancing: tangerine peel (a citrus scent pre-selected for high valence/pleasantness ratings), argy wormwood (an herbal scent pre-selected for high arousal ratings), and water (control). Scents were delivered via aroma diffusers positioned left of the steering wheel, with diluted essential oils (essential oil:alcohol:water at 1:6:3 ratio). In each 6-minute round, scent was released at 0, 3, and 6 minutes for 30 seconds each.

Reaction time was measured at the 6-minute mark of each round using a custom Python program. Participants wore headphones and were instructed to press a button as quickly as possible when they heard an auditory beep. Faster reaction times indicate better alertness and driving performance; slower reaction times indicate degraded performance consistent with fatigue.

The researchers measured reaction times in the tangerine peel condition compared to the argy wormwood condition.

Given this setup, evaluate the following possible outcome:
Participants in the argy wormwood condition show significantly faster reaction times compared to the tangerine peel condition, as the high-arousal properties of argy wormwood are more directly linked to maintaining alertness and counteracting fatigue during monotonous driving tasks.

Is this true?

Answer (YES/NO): NO